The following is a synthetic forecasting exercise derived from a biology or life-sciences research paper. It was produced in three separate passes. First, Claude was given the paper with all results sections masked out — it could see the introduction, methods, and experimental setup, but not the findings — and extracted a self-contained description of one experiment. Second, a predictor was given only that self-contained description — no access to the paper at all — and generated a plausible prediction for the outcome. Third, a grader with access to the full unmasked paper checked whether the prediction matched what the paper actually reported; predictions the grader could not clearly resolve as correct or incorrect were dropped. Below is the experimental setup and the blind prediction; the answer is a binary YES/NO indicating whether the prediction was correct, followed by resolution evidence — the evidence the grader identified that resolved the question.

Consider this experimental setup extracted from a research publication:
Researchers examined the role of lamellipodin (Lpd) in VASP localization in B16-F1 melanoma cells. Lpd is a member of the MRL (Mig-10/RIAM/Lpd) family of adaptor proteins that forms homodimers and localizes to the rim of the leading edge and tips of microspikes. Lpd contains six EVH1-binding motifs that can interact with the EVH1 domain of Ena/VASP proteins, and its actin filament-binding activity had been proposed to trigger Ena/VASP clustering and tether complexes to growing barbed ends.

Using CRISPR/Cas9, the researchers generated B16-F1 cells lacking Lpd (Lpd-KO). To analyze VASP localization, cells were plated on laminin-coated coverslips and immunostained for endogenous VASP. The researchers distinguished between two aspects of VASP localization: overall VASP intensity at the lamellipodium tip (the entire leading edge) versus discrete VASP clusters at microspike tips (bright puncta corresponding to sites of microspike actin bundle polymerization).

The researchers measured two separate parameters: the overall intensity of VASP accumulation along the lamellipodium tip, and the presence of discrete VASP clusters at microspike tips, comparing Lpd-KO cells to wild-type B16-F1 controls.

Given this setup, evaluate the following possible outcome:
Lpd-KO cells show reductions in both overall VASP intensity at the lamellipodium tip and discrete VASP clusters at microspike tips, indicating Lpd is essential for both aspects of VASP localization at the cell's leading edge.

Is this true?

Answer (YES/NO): NO